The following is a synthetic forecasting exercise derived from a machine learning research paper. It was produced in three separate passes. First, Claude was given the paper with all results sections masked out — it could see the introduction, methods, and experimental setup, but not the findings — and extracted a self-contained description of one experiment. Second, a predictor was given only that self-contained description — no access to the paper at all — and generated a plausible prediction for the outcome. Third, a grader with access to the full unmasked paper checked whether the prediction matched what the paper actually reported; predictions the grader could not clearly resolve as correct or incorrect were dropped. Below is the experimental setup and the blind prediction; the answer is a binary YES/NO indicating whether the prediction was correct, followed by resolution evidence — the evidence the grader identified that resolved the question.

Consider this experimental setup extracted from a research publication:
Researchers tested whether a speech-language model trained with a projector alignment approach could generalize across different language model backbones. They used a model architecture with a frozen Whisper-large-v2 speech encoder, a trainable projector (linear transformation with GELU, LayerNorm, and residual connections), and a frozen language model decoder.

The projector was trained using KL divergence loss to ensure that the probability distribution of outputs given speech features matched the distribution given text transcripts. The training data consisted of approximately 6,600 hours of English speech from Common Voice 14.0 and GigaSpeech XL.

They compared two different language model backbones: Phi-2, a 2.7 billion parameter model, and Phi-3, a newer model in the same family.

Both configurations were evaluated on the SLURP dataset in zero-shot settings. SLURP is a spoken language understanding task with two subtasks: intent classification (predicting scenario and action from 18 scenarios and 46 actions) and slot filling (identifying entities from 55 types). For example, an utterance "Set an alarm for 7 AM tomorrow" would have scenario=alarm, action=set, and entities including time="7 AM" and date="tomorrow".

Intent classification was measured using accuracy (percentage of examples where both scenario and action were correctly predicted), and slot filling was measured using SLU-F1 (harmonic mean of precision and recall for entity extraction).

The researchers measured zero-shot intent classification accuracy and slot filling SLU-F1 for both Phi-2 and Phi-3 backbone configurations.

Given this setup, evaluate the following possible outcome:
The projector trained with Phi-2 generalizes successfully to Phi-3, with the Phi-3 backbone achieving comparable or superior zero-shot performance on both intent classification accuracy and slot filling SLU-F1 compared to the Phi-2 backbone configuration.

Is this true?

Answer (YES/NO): YES